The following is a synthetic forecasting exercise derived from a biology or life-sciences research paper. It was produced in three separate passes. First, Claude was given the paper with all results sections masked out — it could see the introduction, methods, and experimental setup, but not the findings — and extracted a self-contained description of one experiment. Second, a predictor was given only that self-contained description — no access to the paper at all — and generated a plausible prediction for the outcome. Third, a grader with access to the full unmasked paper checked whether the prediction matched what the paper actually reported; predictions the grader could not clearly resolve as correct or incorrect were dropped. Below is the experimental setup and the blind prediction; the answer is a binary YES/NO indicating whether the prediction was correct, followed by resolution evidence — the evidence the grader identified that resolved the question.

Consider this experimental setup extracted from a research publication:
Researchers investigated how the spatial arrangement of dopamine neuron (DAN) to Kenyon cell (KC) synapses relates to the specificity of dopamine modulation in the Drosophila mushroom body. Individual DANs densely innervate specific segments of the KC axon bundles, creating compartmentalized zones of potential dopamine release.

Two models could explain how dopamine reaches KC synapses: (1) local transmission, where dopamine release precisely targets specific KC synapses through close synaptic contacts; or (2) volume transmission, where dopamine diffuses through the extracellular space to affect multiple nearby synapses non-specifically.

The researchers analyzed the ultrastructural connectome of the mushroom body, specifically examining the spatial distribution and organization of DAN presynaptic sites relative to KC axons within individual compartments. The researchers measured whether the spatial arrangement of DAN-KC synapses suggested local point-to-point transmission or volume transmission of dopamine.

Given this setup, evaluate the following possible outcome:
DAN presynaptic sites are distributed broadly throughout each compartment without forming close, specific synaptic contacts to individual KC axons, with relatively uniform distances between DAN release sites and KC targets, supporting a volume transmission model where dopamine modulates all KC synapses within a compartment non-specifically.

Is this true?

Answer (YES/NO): YES